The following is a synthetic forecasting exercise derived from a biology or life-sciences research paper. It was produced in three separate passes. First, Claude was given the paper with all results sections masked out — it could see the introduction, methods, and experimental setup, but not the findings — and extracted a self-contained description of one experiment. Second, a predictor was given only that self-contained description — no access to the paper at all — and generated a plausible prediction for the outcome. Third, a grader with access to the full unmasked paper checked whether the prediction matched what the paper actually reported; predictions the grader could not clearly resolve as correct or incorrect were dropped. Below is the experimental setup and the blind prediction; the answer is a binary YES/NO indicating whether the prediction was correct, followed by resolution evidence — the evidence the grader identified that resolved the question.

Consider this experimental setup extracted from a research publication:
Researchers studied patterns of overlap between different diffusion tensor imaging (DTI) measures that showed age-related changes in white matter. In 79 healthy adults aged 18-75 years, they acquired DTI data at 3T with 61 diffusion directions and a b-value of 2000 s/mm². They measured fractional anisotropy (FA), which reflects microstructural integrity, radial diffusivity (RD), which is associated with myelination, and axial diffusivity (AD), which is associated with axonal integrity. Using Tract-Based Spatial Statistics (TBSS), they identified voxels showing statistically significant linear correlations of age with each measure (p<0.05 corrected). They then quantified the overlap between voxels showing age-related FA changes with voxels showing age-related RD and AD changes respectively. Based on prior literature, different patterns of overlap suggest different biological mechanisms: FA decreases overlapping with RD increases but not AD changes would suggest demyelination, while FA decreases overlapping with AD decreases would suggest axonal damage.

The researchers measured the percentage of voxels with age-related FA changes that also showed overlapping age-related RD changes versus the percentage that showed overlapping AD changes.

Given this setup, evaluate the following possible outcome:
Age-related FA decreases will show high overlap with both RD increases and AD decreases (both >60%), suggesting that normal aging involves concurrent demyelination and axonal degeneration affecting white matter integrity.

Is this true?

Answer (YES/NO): NO